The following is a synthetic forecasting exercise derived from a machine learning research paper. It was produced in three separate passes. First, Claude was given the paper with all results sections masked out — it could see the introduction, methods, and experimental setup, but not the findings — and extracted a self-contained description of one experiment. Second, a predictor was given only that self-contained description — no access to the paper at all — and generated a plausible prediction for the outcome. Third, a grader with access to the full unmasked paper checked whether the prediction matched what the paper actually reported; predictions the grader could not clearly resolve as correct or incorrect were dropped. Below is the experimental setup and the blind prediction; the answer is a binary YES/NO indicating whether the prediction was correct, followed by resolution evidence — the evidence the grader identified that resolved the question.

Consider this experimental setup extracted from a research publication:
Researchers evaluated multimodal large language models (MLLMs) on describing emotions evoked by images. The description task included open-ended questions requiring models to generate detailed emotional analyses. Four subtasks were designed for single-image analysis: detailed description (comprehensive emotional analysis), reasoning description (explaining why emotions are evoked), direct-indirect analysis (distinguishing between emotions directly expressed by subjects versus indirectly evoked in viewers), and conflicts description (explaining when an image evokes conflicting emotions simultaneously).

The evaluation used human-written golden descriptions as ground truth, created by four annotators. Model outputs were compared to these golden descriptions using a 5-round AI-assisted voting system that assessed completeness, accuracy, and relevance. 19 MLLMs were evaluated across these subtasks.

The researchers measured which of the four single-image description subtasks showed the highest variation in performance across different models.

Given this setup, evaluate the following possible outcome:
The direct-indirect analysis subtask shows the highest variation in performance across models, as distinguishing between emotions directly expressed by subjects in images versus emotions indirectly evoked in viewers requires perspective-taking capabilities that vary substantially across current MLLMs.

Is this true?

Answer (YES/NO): NO